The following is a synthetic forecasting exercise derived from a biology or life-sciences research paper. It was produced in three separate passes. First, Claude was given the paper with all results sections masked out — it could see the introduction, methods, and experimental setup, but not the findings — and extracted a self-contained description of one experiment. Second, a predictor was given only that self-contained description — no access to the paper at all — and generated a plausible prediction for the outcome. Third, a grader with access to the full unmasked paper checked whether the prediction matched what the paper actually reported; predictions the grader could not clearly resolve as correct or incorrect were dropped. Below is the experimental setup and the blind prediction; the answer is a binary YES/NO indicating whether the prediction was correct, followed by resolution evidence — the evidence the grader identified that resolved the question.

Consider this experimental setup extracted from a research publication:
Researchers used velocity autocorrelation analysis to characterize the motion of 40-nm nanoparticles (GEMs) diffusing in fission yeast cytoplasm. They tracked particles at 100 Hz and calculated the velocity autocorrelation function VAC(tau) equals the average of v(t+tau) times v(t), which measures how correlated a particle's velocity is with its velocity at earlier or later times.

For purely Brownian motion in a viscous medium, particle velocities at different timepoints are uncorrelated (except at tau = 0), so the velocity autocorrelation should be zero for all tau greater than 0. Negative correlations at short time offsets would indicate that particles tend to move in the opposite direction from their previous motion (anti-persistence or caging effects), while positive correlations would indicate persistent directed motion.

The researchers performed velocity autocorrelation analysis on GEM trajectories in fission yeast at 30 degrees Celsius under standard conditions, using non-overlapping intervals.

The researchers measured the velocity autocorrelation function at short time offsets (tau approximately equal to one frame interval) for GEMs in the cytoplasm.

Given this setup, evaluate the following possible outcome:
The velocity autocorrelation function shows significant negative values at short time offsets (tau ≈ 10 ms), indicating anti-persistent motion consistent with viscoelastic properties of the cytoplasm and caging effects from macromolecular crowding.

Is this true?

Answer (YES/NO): NO